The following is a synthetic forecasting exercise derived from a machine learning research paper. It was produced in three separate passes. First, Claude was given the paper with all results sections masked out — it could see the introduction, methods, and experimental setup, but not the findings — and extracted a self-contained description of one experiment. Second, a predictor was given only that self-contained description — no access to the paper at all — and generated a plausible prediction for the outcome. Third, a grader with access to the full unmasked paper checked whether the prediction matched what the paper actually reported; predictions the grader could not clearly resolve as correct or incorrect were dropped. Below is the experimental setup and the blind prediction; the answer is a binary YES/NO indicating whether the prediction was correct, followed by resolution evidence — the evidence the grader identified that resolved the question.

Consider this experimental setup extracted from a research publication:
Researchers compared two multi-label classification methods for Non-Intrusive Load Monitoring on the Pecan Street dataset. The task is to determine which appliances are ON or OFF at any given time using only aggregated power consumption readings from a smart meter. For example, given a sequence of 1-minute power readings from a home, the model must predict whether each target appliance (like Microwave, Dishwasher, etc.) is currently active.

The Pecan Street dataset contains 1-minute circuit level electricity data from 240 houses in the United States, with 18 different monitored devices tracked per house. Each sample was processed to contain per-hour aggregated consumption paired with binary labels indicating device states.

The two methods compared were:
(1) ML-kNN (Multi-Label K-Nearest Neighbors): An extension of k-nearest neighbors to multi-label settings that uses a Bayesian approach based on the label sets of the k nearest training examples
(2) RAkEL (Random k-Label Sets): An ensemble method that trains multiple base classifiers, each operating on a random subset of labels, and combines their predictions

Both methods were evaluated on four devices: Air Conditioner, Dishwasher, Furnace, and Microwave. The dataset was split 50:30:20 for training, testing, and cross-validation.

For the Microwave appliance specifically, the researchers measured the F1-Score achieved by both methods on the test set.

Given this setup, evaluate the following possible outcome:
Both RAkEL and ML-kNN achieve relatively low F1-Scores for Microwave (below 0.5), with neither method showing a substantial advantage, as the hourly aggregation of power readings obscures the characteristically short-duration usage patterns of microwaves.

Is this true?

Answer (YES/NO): NO